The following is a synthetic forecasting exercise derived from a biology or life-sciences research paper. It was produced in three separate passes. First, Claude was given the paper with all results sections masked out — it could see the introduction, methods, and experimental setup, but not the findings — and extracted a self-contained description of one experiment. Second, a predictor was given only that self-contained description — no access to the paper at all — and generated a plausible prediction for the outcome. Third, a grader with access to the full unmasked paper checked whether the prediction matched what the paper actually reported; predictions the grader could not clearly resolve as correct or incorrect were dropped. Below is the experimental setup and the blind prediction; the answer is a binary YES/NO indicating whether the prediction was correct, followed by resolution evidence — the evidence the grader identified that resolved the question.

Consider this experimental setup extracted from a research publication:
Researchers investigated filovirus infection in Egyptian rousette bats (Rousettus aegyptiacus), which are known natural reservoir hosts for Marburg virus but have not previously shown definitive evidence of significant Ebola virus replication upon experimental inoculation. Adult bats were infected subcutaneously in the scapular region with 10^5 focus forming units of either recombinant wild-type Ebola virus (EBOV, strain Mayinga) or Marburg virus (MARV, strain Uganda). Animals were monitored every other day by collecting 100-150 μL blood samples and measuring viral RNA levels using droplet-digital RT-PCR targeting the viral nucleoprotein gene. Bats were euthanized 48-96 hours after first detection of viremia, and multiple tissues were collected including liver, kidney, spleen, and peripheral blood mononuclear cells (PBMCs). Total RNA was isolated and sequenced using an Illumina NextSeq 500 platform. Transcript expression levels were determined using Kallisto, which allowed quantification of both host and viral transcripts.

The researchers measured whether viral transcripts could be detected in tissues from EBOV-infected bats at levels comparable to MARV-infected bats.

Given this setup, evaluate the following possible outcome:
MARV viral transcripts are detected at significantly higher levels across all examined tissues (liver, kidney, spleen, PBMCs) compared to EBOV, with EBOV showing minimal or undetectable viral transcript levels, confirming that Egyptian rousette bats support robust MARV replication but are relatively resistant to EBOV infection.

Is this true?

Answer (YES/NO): NO